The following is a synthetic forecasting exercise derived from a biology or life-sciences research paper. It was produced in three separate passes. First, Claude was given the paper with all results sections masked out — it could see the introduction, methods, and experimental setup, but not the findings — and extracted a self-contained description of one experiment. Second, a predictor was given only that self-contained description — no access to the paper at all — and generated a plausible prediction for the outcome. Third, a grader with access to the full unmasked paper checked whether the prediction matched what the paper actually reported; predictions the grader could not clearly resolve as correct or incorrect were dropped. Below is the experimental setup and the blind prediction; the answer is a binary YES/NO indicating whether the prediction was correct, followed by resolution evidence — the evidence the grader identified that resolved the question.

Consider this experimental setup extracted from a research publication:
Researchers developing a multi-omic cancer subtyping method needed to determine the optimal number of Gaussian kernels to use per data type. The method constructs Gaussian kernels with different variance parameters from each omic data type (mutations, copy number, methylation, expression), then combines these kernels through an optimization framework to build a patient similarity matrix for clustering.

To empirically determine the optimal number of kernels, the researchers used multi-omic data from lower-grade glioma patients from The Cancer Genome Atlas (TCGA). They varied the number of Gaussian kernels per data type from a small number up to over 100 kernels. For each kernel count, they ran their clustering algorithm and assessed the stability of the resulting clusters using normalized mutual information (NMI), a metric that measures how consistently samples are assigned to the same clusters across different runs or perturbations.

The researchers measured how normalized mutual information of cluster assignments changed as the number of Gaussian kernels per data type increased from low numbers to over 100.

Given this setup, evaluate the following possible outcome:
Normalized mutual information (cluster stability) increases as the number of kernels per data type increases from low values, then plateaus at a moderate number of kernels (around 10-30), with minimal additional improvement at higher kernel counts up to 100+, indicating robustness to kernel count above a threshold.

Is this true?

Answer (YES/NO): NO